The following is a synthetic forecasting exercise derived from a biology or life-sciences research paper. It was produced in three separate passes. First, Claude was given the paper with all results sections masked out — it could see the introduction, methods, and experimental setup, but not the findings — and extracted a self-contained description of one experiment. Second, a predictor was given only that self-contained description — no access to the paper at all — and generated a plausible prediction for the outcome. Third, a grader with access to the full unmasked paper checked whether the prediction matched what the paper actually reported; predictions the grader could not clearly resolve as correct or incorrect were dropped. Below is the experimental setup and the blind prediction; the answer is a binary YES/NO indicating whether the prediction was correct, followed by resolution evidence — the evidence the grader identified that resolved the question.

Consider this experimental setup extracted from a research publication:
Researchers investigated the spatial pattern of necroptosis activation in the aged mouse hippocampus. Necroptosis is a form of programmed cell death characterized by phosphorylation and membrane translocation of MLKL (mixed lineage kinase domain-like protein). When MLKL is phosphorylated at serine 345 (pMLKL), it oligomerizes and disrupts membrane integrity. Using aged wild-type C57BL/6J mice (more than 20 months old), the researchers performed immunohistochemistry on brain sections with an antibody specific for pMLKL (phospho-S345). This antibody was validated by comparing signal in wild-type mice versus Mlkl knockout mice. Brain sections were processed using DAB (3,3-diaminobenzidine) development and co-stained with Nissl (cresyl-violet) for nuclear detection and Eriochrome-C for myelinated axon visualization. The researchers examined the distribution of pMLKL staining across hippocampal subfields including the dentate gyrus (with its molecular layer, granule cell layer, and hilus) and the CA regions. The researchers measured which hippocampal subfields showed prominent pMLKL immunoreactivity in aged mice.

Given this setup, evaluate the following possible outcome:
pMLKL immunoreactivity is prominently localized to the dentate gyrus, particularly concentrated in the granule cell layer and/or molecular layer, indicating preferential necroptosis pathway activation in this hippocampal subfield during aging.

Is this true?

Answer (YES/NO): NO